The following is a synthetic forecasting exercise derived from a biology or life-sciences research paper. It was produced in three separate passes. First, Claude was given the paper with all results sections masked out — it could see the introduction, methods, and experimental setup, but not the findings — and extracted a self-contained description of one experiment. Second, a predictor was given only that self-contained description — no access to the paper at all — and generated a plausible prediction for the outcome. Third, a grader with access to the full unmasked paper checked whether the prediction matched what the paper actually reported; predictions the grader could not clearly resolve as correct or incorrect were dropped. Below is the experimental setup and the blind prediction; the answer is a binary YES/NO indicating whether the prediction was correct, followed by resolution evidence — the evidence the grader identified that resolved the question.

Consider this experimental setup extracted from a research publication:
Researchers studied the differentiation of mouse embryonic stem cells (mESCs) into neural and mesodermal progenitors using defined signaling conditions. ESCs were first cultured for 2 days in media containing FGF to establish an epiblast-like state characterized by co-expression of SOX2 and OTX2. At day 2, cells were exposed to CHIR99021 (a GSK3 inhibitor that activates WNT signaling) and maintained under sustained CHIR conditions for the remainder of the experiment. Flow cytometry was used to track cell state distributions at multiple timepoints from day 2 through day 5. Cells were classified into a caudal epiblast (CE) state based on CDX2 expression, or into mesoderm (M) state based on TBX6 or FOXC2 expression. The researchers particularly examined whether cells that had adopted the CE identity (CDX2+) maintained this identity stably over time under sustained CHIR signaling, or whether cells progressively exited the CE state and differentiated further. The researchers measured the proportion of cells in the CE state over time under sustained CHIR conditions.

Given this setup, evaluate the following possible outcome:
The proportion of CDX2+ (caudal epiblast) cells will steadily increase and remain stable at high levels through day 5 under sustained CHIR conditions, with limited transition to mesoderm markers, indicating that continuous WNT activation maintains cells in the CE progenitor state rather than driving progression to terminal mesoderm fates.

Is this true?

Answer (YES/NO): NO